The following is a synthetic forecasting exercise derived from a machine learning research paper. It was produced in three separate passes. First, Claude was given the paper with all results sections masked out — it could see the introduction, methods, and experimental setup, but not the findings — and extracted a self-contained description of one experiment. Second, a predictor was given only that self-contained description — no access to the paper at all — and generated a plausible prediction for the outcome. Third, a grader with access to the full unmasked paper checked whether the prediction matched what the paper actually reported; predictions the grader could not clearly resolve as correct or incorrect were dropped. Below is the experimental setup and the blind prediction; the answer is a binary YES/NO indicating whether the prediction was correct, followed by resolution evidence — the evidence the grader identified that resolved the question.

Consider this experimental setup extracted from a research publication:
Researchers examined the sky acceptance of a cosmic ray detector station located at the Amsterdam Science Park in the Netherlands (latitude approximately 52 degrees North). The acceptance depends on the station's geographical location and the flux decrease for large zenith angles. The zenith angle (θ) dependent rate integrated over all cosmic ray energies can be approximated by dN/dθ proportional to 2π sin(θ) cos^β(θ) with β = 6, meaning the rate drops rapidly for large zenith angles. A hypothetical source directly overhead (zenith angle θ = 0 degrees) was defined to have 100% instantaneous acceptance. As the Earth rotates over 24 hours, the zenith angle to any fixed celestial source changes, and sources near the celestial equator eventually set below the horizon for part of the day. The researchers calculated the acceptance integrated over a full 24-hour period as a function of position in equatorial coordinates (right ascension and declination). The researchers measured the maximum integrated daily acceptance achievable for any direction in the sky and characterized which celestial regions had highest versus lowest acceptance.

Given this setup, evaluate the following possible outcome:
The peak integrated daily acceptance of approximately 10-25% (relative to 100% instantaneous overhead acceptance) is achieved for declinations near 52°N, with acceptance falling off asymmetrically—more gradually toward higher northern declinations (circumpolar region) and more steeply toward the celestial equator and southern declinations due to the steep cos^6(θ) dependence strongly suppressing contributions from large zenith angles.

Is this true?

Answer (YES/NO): NO